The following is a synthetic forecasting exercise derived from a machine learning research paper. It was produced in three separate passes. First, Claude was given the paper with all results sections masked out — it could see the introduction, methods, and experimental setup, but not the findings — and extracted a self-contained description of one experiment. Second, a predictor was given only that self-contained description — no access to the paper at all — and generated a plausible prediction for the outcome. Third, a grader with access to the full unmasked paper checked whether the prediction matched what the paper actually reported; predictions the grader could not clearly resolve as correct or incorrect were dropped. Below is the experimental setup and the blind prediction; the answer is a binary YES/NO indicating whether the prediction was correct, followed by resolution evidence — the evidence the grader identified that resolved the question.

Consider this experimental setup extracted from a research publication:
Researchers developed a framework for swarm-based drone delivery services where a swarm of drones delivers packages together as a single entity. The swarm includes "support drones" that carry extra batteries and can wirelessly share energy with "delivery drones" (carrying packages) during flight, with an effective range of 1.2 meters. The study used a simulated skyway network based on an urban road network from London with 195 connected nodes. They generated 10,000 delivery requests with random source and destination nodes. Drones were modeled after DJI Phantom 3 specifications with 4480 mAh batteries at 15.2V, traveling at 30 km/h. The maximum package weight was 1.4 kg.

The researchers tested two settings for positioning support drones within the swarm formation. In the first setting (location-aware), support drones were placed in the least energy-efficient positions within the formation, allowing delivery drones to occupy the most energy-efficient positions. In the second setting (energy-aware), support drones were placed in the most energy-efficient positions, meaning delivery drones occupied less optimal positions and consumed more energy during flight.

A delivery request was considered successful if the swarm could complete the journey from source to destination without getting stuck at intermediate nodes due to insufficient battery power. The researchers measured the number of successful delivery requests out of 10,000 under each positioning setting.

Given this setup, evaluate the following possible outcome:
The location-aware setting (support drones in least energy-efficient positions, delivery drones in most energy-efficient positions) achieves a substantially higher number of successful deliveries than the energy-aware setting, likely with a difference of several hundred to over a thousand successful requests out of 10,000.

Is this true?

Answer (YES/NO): NO